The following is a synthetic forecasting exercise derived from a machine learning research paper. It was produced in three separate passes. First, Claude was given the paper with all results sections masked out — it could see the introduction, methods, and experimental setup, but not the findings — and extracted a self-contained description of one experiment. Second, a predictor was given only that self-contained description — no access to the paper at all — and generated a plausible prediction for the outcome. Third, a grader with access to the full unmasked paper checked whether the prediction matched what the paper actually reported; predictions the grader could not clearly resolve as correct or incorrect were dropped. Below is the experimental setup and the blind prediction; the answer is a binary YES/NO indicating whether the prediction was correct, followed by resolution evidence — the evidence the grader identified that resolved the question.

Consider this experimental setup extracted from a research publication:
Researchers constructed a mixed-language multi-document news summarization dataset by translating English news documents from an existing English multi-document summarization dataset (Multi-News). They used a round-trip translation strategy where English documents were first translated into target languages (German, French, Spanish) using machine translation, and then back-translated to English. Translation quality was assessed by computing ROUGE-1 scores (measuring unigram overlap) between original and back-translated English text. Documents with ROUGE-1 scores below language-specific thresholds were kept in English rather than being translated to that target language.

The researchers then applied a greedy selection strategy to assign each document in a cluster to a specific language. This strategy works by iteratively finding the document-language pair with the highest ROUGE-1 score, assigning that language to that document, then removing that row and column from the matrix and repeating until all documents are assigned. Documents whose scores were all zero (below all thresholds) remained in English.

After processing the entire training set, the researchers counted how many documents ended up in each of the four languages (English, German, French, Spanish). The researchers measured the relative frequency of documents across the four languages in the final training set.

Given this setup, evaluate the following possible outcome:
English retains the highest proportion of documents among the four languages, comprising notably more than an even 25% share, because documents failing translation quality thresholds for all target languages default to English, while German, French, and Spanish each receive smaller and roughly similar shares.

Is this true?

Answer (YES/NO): NO